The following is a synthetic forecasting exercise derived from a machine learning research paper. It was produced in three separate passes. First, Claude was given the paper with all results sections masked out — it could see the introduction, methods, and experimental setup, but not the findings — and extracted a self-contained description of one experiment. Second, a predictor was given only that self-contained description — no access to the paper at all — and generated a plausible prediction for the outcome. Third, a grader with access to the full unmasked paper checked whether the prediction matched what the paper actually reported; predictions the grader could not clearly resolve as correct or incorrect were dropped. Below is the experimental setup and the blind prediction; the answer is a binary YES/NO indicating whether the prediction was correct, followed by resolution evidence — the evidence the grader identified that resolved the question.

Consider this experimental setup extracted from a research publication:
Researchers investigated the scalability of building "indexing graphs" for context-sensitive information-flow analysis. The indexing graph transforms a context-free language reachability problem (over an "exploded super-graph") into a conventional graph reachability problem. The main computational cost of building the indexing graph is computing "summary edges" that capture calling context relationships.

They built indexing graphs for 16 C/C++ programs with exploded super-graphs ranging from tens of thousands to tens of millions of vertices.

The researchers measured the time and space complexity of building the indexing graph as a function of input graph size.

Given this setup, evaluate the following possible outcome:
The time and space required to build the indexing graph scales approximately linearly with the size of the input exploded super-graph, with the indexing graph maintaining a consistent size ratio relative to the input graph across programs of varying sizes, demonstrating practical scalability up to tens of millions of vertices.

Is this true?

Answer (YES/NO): YES